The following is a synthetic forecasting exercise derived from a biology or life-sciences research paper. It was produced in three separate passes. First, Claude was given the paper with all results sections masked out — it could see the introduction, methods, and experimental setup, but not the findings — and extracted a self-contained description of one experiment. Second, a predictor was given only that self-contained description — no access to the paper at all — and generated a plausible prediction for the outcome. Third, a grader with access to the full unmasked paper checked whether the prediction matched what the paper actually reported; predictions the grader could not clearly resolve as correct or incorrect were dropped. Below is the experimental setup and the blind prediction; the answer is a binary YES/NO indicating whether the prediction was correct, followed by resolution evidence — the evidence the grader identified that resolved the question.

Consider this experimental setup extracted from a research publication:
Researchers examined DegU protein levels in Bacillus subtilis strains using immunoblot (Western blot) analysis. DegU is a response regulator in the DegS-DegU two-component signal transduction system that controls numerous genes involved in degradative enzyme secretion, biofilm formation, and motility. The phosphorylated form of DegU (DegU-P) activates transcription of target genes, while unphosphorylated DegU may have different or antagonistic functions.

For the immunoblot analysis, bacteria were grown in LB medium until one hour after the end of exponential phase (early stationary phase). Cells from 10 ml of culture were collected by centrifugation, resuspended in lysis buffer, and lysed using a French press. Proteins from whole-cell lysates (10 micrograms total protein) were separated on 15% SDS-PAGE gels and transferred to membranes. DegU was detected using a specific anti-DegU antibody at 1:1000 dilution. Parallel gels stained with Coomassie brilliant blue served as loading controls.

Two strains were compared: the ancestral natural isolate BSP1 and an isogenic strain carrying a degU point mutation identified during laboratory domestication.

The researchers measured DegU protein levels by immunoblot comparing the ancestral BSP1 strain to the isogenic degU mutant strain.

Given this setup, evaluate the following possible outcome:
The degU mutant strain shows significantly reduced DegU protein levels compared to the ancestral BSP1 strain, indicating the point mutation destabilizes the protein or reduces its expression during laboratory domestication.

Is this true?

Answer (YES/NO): NO